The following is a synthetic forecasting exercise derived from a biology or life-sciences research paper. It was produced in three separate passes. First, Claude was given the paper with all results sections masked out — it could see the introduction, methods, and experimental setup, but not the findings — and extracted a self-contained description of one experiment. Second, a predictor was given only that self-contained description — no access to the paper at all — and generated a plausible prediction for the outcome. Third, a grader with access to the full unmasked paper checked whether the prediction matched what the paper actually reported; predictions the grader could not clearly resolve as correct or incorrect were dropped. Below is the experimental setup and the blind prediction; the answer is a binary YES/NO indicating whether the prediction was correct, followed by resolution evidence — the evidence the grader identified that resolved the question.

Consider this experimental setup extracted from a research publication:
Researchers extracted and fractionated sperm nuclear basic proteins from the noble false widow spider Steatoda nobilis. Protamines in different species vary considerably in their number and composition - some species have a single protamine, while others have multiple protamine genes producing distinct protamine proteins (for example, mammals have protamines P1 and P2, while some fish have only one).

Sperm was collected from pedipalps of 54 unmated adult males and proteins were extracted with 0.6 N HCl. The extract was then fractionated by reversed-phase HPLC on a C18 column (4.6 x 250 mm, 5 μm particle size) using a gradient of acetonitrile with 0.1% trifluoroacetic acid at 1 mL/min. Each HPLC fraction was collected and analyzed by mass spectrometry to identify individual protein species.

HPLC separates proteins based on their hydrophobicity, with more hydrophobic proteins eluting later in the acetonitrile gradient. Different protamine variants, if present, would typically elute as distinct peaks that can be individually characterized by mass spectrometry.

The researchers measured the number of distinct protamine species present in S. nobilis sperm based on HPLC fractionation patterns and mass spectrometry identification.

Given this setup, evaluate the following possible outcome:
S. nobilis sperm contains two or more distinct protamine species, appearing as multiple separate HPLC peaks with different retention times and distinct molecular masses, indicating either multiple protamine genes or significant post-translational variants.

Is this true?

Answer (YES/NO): YES